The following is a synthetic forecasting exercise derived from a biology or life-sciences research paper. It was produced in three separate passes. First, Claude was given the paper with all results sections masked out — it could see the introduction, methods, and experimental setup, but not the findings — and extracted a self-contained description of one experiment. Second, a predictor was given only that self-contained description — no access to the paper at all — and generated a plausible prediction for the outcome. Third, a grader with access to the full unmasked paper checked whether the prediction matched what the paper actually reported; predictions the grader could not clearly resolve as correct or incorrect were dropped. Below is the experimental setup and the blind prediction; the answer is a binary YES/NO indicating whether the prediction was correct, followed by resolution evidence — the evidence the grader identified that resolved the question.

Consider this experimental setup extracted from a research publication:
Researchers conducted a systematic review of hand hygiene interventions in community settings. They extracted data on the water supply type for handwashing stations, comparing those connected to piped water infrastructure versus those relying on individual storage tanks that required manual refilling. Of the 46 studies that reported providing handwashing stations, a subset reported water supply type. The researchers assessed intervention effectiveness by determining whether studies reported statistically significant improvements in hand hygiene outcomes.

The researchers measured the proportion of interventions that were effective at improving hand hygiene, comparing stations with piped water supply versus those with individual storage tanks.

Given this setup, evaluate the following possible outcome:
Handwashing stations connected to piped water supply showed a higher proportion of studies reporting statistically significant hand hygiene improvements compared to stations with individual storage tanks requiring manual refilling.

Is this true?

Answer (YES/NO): YES